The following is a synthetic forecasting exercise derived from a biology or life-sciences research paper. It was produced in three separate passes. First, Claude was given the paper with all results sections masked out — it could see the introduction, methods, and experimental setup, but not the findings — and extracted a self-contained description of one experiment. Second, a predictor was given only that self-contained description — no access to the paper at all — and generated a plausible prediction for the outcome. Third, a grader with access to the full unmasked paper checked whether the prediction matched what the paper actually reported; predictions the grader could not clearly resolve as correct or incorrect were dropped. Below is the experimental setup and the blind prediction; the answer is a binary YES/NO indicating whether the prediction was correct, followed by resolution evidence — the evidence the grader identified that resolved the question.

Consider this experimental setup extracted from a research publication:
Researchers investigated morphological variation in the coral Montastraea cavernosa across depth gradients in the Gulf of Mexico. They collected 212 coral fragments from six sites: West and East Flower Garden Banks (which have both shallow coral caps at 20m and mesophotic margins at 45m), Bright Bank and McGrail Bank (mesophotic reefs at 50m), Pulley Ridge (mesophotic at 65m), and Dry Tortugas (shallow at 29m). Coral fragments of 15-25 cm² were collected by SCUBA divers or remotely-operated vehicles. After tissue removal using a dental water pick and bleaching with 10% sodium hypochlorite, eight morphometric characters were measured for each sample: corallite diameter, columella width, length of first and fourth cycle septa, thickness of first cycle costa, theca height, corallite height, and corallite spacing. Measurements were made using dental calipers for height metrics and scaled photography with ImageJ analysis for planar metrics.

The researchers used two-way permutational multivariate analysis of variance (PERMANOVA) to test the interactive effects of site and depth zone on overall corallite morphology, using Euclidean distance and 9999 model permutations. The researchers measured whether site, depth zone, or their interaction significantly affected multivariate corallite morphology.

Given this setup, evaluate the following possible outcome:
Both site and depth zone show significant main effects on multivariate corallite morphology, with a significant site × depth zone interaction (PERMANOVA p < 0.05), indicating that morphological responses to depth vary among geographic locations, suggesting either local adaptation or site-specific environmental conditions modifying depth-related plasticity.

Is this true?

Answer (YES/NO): NO